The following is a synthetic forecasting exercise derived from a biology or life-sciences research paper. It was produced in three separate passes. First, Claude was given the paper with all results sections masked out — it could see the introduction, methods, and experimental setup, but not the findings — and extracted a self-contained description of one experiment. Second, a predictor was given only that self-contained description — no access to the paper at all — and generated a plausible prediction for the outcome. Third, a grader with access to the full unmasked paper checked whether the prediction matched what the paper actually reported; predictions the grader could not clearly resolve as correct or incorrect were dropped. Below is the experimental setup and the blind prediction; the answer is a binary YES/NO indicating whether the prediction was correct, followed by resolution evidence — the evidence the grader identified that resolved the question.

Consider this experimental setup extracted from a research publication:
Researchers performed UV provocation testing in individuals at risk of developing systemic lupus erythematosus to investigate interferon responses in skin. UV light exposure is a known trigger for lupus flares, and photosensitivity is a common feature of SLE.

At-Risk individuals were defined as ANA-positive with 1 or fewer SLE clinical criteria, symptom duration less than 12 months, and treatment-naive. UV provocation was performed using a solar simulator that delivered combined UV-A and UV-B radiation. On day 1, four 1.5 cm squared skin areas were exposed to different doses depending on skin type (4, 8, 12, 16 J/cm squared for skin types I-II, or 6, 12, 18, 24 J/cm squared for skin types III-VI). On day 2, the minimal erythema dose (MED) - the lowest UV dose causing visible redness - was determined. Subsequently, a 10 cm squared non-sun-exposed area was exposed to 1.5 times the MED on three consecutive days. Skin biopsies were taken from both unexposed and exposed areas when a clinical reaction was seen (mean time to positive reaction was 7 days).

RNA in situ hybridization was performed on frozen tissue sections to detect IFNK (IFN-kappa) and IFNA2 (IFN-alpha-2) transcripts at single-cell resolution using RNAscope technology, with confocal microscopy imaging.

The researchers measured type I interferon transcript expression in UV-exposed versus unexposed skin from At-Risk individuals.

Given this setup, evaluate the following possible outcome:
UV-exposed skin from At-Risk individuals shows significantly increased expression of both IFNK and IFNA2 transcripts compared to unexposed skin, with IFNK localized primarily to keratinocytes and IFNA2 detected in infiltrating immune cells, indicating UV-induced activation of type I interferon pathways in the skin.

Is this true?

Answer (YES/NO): NO